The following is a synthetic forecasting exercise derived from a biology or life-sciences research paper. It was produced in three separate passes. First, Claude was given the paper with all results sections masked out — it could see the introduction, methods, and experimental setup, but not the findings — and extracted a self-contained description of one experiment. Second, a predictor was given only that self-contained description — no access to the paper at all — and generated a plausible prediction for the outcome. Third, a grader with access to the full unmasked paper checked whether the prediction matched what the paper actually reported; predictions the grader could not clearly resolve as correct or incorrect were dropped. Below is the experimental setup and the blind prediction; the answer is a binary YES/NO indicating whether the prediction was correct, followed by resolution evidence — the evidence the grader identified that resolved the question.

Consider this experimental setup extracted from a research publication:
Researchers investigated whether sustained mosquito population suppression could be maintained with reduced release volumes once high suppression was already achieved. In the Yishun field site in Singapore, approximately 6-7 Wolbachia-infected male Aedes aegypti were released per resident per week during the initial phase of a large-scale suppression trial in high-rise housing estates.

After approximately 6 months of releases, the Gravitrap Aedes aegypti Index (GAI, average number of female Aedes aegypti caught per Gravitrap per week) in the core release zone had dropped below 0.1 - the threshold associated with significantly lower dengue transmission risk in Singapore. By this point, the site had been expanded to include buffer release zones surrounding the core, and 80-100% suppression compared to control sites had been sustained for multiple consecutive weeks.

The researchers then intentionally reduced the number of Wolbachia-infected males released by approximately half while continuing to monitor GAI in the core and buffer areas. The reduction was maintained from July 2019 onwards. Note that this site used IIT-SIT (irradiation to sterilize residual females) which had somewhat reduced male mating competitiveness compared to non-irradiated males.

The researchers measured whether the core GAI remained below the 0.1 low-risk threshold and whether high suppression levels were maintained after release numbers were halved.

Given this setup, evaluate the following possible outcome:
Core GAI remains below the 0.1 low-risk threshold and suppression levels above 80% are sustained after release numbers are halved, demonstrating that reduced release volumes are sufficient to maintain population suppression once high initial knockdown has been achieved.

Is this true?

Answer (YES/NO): YES